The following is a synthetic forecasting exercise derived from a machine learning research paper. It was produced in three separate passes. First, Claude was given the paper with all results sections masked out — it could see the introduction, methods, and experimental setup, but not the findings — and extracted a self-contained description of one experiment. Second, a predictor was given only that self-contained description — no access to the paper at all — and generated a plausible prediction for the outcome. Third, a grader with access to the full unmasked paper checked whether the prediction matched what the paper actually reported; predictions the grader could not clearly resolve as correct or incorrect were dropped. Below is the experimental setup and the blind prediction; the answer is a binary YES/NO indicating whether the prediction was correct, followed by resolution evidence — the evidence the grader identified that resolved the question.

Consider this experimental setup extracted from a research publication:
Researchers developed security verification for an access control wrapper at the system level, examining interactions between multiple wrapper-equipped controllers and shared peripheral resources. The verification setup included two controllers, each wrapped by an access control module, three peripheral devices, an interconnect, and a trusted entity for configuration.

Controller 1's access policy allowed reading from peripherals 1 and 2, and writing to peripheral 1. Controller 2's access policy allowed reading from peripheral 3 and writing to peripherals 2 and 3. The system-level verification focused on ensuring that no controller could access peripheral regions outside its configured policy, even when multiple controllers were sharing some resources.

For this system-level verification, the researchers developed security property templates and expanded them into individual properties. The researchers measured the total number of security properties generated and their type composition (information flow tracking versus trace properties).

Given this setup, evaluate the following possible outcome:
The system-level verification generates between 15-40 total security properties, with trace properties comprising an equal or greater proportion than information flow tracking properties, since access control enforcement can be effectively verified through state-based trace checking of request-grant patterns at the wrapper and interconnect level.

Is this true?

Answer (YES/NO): NO